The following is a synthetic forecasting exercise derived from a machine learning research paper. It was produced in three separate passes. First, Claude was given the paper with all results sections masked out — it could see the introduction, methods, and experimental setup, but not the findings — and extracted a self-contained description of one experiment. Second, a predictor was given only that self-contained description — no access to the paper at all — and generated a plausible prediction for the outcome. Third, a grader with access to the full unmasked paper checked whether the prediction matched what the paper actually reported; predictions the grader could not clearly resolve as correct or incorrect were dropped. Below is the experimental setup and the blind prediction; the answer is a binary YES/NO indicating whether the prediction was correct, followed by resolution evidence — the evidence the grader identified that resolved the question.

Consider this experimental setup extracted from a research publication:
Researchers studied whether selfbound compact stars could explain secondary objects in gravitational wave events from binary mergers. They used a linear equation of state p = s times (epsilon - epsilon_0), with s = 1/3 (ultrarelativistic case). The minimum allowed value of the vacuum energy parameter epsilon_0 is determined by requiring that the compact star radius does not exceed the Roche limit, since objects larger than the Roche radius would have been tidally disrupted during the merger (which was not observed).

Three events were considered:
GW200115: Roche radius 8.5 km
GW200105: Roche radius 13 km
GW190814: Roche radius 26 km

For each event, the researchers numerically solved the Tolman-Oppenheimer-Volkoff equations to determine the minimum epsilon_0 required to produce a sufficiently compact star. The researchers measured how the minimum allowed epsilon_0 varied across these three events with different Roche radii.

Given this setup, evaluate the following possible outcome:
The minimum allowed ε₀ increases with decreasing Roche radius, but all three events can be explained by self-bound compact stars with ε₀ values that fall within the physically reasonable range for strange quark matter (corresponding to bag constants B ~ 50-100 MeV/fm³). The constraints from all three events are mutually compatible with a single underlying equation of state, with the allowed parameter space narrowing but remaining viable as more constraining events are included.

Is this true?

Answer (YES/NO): NO